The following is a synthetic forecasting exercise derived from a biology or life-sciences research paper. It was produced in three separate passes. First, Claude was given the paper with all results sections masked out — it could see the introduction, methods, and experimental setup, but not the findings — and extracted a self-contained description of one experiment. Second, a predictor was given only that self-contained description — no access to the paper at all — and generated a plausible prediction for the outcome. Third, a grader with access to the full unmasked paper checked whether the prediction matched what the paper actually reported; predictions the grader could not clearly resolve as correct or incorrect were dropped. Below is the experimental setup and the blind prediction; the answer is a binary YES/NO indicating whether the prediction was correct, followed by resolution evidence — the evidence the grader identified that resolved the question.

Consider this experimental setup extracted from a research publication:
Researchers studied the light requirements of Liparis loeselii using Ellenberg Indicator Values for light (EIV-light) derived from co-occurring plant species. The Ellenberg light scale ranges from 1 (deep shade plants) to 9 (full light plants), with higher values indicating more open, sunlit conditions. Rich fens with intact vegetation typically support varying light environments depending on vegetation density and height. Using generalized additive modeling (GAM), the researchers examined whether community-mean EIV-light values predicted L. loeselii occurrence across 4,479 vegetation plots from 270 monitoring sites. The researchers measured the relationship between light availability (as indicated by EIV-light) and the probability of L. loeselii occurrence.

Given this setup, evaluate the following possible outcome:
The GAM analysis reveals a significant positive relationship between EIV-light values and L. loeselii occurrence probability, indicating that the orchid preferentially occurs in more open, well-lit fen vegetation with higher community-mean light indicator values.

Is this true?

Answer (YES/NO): NO